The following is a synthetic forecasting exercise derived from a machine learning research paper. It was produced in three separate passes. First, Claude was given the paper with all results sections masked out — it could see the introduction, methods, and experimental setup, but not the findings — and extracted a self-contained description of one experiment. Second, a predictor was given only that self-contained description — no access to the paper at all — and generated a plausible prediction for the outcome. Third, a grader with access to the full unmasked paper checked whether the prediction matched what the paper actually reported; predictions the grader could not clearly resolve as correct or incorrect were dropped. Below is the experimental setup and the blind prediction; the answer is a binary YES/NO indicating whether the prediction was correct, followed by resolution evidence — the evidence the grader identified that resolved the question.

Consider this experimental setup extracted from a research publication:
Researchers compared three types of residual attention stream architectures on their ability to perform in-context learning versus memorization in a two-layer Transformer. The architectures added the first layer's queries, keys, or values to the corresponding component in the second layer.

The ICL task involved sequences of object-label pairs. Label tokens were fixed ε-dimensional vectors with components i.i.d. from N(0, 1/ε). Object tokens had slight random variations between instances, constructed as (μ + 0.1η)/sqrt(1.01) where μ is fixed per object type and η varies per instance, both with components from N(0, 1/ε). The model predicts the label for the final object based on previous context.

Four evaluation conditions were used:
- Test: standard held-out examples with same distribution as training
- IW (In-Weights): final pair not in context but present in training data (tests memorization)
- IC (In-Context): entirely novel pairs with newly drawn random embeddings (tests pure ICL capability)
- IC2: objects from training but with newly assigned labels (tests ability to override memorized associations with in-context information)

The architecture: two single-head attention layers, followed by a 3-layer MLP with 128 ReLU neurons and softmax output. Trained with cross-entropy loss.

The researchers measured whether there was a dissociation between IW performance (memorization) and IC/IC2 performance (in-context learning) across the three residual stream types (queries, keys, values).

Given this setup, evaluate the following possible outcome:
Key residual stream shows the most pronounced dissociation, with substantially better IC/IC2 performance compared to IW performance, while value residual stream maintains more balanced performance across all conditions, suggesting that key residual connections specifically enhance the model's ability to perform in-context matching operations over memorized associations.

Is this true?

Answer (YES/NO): NO